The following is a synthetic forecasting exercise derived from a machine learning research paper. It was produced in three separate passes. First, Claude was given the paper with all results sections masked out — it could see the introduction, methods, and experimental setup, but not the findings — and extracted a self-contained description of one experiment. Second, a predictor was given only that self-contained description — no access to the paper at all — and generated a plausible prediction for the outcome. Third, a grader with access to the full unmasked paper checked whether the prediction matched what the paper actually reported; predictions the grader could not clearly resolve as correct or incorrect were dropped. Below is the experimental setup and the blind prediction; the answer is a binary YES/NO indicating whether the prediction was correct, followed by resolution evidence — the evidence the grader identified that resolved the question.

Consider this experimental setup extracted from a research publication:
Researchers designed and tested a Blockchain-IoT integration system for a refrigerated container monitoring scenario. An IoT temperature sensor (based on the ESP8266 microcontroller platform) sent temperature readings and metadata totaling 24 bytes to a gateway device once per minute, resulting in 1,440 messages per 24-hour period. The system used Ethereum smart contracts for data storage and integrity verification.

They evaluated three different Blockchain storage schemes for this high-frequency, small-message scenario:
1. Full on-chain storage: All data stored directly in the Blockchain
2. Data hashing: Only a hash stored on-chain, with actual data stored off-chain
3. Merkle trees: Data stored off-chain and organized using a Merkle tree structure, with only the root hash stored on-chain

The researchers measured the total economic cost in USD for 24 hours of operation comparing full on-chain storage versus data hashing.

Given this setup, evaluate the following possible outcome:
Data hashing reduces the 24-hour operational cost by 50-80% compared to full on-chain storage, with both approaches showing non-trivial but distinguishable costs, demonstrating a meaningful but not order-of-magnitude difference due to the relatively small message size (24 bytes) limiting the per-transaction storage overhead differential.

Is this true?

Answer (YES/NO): NO